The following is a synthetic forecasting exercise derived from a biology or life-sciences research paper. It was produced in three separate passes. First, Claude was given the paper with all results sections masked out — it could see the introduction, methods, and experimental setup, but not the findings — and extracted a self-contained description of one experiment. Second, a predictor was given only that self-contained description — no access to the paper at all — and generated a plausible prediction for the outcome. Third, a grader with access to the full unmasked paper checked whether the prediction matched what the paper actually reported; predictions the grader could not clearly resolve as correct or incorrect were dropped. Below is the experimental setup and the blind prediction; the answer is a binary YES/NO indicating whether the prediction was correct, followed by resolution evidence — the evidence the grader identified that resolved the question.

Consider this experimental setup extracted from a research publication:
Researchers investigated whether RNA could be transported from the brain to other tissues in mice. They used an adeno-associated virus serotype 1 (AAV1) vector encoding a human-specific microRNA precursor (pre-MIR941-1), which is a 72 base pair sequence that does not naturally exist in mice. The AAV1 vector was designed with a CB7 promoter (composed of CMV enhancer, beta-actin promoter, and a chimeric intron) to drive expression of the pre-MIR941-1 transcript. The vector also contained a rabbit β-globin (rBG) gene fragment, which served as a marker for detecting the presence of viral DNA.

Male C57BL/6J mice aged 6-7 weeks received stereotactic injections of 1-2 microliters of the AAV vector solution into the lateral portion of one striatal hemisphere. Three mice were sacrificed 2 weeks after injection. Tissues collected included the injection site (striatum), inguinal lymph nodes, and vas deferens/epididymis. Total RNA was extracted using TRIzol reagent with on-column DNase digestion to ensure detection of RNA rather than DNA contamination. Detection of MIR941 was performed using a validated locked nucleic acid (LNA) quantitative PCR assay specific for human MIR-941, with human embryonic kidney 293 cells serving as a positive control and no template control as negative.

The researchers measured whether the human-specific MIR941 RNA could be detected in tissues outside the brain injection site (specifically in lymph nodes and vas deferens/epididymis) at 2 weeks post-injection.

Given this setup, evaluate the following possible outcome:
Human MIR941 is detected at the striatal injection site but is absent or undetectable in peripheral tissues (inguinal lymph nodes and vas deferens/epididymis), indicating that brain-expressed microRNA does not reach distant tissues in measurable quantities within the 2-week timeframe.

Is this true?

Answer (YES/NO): NO